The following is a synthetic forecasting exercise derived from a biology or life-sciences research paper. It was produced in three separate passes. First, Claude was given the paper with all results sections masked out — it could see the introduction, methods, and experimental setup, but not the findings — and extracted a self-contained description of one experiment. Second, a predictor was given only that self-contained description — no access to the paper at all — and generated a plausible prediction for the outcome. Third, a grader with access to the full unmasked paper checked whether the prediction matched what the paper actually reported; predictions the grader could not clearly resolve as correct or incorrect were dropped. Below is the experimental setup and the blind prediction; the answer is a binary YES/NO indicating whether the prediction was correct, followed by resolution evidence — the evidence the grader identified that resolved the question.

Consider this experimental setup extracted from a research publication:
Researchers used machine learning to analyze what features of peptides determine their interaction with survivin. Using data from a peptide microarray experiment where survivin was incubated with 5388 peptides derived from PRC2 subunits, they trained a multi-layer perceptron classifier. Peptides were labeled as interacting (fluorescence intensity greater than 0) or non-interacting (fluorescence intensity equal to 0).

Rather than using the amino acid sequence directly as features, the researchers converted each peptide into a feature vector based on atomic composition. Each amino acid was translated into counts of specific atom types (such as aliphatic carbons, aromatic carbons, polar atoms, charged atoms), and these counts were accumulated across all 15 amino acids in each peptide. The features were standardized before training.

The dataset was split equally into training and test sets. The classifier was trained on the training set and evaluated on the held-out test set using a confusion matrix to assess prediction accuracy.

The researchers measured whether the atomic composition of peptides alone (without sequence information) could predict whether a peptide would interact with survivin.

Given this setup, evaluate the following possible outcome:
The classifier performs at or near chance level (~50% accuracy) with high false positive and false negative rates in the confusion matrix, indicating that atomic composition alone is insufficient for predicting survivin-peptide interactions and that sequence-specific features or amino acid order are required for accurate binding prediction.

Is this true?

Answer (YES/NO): NO